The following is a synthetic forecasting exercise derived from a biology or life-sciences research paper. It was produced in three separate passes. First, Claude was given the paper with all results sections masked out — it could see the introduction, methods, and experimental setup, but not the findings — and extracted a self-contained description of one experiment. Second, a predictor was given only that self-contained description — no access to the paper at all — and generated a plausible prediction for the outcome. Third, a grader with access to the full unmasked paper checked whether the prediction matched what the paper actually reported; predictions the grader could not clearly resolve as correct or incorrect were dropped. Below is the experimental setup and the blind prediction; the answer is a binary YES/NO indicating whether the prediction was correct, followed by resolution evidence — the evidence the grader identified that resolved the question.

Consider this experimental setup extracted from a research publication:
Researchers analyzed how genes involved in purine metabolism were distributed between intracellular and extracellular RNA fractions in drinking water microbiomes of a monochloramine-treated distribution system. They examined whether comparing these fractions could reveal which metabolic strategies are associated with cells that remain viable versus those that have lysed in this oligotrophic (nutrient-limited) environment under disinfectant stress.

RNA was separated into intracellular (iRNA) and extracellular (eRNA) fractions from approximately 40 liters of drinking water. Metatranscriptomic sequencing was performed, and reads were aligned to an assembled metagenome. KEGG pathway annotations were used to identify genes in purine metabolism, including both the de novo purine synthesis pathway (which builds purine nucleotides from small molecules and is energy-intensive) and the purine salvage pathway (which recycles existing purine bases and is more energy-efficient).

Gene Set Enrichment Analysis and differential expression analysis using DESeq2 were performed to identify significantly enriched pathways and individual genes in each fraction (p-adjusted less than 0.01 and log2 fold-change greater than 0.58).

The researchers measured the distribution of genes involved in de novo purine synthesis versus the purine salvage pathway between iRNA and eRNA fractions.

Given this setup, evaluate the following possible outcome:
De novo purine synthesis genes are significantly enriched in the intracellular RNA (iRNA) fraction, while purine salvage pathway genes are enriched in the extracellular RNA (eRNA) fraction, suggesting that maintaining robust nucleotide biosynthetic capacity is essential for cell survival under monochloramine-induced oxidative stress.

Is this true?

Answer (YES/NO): NO